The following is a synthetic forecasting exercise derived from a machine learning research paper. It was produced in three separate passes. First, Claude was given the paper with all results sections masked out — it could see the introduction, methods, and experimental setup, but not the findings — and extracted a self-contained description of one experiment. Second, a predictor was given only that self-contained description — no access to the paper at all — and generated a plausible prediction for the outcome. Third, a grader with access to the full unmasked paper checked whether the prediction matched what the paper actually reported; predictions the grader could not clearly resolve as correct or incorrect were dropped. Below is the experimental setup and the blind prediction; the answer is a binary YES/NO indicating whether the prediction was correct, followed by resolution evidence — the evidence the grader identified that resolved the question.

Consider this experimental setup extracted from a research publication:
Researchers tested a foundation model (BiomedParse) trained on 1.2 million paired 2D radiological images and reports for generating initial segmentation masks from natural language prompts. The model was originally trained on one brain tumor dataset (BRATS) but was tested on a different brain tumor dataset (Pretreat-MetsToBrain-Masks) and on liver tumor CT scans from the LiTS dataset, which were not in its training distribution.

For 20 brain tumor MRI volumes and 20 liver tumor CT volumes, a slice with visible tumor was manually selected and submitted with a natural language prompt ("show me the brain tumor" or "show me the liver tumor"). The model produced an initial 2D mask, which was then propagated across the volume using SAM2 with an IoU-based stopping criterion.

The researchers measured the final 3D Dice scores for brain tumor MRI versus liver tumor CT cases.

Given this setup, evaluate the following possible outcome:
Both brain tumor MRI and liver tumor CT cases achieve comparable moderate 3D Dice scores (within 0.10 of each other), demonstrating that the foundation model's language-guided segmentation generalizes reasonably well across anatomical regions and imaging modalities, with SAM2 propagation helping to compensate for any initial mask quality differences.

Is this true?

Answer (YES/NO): NO